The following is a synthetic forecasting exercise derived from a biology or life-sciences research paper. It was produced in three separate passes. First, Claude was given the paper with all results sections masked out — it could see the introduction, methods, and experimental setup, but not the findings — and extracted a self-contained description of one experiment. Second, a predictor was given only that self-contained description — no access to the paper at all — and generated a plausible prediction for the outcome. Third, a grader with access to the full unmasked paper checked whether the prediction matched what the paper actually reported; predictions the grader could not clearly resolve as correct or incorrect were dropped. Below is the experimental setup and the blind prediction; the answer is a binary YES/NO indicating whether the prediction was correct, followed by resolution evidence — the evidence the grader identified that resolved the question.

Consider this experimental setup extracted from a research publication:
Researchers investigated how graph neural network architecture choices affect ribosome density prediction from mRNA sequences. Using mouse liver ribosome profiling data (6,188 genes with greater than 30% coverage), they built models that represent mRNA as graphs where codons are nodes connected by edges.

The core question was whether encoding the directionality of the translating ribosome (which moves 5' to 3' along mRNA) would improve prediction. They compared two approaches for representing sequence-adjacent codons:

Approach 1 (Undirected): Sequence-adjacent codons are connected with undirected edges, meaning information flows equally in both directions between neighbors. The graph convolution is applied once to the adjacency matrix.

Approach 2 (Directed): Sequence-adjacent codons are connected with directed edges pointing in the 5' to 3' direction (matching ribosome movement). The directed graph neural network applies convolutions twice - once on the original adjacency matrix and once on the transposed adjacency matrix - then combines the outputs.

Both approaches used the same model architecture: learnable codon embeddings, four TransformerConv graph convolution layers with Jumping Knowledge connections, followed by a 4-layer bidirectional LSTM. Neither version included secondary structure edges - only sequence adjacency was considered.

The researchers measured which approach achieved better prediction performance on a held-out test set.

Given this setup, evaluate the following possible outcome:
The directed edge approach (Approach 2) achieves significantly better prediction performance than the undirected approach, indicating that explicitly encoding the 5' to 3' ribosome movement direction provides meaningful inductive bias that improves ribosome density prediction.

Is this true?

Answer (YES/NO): NO